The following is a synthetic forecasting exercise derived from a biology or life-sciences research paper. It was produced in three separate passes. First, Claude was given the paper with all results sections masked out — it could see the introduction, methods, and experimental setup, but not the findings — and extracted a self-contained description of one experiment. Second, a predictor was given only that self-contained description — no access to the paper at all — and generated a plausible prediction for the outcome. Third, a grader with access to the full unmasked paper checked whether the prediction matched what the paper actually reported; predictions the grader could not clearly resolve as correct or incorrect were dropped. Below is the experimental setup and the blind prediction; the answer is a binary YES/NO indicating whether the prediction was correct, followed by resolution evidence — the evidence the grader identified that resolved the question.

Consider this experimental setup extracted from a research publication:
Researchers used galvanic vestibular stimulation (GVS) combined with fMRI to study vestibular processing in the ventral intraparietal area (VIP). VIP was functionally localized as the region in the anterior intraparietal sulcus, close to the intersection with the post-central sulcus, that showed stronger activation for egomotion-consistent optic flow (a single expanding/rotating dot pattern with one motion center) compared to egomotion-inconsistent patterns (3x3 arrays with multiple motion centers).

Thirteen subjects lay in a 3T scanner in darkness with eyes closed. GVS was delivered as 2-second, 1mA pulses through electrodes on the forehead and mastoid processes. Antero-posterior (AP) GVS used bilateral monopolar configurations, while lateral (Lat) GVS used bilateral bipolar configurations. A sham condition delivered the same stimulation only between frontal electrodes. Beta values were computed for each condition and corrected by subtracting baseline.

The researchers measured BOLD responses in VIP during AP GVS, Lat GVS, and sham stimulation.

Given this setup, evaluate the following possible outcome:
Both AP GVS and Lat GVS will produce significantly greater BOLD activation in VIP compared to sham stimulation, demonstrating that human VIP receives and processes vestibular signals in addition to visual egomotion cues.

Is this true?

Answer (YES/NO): NO